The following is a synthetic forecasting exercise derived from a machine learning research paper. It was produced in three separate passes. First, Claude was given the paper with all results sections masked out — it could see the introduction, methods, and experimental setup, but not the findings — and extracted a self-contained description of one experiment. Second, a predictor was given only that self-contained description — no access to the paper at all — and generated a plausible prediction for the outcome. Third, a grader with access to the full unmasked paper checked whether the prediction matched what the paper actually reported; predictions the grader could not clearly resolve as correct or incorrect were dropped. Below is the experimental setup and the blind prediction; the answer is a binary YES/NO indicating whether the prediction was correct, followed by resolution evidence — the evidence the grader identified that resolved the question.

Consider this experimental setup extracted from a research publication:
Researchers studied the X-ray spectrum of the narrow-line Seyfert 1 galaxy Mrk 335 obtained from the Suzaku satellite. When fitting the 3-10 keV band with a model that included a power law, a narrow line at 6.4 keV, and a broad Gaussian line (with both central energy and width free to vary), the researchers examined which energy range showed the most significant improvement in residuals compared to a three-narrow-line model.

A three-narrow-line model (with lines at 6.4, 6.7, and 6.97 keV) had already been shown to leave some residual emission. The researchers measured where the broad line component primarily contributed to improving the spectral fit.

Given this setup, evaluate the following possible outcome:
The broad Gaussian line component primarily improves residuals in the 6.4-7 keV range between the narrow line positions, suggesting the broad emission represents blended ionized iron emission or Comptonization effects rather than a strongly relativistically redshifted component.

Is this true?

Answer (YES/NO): NO